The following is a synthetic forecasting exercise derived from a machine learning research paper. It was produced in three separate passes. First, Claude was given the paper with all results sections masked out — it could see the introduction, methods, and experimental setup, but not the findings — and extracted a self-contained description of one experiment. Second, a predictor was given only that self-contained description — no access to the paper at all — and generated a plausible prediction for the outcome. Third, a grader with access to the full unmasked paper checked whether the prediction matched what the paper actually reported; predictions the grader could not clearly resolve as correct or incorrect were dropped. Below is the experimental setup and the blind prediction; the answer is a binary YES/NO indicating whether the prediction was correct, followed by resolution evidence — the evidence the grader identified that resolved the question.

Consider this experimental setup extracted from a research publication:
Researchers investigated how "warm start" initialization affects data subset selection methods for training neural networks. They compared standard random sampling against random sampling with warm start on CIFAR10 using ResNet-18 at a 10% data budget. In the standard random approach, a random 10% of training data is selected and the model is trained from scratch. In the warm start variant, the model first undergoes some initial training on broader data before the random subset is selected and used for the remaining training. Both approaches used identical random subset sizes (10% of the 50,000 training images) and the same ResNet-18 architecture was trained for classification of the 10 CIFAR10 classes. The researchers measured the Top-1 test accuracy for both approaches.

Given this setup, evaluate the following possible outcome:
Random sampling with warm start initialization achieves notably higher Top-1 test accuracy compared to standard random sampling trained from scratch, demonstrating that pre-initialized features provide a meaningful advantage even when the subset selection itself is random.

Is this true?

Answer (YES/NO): YES